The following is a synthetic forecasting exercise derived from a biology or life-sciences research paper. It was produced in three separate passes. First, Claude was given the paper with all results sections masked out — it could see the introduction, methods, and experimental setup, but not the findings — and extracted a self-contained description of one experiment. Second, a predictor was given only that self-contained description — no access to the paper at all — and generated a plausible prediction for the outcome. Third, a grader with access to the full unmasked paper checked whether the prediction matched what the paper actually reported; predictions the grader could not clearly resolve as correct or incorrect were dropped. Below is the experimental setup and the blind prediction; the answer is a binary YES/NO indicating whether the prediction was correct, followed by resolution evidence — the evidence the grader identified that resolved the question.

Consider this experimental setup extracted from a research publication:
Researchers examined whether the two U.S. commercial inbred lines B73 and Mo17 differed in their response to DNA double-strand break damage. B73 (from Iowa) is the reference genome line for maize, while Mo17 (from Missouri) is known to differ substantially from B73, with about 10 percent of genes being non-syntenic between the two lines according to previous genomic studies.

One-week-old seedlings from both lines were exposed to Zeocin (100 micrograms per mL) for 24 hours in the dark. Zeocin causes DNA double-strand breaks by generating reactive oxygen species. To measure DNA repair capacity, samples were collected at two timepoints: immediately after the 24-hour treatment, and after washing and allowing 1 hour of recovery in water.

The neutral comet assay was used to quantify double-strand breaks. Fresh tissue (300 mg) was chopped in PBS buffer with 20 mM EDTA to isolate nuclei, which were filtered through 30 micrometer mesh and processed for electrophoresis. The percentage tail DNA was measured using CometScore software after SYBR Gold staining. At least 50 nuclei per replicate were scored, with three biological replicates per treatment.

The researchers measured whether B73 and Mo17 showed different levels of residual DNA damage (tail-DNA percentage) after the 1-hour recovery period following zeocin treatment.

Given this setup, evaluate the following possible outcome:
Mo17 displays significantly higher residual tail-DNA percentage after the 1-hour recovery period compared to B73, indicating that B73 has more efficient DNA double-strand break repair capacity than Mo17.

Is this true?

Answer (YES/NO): YES